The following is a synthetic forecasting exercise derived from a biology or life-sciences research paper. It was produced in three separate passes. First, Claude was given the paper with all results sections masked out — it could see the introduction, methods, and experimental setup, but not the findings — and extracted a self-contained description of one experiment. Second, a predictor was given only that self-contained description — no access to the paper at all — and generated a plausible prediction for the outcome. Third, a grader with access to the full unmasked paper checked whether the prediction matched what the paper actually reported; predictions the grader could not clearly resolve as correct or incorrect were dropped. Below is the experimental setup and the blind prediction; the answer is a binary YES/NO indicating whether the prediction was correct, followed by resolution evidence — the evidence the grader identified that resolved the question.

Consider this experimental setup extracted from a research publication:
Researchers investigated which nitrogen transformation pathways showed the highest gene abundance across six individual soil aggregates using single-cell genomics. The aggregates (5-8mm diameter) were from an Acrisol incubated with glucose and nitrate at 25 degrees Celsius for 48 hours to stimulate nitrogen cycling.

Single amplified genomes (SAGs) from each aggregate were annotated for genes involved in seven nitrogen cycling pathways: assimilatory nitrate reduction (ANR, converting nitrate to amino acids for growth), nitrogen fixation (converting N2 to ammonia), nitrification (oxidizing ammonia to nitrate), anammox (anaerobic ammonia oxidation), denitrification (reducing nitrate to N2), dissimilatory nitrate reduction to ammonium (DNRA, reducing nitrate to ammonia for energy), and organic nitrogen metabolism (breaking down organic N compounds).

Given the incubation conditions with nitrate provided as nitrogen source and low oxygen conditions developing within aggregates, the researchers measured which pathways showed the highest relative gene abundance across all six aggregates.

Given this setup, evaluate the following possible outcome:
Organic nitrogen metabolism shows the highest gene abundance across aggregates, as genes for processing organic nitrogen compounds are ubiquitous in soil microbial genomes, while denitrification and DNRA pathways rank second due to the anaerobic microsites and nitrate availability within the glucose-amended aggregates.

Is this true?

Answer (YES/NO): NO